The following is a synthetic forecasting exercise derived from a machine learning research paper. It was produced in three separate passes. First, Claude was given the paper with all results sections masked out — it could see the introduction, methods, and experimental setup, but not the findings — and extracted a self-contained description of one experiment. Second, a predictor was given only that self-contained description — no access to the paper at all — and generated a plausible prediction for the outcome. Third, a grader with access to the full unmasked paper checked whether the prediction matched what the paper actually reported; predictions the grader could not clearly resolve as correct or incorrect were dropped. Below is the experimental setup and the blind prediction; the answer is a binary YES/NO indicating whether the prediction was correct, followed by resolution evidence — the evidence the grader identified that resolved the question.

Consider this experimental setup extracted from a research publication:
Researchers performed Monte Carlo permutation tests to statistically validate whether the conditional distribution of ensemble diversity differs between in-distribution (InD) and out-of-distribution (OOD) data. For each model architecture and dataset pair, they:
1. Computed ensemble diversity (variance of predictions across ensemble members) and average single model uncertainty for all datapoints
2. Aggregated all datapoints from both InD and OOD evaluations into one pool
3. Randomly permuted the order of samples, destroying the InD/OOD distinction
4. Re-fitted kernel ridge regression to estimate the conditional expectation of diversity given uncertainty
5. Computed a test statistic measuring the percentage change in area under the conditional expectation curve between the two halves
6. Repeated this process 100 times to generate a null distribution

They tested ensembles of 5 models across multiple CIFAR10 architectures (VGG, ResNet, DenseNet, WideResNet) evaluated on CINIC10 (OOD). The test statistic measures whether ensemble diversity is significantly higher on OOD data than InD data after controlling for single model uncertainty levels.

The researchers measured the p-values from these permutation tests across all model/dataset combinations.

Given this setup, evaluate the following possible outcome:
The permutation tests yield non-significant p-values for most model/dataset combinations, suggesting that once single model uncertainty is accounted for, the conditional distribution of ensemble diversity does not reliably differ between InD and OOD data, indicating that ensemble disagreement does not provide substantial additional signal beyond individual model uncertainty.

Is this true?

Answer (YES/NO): YES